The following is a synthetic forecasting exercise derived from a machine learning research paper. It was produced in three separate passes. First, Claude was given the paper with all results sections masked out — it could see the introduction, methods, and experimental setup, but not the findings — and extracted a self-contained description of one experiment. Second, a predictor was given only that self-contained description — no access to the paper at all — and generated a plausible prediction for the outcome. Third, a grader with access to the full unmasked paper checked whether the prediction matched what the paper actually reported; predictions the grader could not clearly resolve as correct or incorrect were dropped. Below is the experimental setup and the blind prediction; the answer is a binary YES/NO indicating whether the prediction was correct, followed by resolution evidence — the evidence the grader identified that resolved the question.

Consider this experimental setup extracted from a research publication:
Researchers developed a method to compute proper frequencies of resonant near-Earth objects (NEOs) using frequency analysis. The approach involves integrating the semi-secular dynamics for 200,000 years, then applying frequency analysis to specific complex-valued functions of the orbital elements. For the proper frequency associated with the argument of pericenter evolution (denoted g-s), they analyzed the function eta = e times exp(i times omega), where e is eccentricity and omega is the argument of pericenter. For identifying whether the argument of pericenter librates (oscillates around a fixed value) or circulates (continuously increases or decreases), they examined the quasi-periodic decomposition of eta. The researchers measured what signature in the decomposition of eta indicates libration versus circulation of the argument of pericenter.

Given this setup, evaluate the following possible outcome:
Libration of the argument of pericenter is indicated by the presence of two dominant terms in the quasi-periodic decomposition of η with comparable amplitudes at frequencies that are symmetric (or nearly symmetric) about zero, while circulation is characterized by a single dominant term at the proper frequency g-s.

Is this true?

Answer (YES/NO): NO